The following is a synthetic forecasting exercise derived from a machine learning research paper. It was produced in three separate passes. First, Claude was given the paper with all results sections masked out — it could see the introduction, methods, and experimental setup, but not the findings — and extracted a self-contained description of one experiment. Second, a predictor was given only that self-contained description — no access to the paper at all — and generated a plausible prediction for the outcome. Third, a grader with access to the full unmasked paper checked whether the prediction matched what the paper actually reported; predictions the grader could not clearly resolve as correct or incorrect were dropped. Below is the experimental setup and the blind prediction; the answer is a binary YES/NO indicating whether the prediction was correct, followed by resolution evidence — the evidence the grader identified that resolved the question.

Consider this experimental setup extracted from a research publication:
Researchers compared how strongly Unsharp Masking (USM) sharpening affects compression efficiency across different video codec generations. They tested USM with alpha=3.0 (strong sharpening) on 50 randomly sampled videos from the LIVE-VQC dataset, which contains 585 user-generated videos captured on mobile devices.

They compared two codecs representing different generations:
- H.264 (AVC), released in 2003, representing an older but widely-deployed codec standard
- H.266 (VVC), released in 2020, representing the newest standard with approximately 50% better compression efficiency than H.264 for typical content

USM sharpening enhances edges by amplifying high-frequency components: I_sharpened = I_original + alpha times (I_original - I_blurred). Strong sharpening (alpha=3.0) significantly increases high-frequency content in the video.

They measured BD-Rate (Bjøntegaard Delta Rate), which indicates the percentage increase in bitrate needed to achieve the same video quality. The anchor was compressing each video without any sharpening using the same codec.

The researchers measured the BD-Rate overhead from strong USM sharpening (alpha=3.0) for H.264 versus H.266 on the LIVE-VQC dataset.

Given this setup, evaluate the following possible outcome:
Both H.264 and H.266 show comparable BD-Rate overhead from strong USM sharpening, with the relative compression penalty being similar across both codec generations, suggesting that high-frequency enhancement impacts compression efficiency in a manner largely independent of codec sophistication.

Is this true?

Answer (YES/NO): NO